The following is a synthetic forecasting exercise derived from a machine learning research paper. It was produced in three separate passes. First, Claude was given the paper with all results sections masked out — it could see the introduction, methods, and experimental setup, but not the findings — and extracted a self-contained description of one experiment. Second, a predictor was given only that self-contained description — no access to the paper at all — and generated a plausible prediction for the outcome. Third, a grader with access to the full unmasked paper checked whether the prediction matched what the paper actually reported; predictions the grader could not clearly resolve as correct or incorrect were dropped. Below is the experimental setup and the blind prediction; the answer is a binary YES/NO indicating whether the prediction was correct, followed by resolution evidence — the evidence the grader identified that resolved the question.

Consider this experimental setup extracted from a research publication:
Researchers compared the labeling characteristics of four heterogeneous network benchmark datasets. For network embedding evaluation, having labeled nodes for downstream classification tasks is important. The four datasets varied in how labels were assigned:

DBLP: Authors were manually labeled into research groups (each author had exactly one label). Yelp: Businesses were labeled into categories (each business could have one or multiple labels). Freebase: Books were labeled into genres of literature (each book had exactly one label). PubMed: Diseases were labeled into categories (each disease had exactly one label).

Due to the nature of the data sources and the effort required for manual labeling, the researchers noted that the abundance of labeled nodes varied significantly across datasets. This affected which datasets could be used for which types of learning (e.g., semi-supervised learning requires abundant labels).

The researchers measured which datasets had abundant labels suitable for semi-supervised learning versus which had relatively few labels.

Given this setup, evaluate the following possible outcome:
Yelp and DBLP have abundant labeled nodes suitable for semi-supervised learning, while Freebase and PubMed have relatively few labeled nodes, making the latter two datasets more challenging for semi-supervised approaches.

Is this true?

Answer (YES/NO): NO